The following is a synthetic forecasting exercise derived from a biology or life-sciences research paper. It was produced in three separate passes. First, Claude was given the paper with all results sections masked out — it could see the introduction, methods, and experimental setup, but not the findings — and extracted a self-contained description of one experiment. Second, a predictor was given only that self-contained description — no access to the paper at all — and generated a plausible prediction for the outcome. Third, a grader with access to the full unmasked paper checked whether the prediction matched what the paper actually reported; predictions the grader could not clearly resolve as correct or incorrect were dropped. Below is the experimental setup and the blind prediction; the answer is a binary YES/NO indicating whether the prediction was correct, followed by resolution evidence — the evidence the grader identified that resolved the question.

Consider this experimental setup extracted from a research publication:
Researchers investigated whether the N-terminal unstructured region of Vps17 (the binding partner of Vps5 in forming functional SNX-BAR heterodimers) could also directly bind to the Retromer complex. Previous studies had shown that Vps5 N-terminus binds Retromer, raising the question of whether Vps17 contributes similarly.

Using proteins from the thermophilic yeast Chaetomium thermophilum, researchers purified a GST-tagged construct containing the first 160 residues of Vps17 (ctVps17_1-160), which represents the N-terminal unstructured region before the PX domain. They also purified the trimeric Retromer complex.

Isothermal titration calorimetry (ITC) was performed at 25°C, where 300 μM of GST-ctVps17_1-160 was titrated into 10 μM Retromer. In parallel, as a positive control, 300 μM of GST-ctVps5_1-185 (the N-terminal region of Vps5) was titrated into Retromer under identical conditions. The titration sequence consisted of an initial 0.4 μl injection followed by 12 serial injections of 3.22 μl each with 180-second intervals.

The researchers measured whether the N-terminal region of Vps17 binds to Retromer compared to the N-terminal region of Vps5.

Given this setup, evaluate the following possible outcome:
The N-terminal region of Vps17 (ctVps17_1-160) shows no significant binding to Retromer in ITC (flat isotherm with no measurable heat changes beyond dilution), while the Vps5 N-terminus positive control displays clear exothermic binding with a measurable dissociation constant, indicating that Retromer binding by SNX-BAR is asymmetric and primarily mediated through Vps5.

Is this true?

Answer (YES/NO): YES